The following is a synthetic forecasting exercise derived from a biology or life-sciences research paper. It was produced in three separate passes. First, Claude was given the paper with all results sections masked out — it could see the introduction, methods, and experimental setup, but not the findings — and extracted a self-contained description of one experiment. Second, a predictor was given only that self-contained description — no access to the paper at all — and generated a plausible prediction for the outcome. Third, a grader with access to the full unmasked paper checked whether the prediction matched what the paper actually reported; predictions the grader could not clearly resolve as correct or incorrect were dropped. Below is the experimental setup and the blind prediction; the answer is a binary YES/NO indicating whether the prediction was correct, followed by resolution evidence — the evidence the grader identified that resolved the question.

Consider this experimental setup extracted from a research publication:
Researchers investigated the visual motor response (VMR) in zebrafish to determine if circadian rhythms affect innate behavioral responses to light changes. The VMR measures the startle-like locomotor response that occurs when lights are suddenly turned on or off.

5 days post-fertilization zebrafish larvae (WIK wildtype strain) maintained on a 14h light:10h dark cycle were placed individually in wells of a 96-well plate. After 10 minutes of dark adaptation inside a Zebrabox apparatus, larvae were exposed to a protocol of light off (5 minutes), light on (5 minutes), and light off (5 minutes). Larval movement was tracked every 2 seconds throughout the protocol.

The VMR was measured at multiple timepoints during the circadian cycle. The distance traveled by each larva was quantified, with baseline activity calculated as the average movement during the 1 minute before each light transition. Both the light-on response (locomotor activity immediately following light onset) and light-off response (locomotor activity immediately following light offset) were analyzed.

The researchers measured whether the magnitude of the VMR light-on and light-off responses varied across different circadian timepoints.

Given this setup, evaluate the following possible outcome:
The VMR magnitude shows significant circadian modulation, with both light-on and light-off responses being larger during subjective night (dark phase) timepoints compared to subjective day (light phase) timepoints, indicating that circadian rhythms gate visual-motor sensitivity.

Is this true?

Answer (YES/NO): NO